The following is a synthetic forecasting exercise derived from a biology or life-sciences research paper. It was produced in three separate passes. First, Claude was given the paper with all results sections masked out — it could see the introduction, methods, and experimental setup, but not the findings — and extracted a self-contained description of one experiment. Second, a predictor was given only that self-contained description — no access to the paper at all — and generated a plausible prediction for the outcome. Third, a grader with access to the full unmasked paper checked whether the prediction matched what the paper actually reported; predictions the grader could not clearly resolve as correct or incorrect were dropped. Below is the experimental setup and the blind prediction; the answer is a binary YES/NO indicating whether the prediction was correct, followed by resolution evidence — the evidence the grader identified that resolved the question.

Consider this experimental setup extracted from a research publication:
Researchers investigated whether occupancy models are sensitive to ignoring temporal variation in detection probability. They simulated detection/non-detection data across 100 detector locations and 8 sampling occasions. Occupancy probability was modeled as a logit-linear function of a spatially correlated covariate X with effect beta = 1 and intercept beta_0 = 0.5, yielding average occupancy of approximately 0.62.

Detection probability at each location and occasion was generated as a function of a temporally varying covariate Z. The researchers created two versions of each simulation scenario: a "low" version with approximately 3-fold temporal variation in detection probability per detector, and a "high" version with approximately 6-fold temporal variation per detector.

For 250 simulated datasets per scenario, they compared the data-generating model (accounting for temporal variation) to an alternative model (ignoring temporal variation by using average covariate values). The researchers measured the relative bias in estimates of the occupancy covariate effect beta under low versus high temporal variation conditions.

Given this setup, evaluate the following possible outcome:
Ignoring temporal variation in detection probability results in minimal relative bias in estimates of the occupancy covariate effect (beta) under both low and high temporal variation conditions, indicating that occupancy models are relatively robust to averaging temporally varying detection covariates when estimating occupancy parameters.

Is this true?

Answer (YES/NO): YES